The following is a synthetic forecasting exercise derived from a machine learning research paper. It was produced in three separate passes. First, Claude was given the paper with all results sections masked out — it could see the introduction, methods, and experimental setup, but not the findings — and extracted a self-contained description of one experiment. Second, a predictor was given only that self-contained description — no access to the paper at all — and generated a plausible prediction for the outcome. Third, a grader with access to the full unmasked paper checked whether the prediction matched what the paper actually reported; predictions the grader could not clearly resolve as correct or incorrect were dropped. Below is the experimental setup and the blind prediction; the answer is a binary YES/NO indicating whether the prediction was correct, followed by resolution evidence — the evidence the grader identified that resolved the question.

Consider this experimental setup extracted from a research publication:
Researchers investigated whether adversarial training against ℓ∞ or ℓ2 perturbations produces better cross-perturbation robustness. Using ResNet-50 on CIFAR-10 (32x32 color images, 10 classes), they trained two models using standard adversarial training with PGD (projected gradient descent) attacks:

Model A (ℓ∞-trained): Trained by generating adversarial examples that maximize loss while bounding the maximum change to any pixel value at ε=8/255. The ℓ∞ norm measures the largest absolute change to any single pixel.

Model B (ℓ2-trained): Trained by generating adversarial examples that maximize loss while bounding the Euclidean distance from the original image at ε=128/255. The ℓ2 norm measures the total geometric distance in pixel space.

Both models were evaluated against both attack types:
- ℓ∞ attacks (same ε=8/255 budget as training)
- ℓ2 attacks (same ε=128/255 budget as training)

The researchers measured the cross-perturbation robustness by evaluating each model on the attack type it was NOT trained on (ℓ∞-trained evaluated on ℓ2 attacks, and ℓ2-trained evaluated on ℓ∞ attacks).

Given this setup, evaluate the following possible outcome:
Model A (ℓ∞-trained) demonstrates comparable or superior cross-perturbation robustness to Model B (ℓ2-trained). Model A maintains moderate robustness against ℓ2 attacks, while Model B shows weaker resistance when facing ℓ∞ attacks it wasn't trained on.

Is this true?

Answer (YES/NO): YES